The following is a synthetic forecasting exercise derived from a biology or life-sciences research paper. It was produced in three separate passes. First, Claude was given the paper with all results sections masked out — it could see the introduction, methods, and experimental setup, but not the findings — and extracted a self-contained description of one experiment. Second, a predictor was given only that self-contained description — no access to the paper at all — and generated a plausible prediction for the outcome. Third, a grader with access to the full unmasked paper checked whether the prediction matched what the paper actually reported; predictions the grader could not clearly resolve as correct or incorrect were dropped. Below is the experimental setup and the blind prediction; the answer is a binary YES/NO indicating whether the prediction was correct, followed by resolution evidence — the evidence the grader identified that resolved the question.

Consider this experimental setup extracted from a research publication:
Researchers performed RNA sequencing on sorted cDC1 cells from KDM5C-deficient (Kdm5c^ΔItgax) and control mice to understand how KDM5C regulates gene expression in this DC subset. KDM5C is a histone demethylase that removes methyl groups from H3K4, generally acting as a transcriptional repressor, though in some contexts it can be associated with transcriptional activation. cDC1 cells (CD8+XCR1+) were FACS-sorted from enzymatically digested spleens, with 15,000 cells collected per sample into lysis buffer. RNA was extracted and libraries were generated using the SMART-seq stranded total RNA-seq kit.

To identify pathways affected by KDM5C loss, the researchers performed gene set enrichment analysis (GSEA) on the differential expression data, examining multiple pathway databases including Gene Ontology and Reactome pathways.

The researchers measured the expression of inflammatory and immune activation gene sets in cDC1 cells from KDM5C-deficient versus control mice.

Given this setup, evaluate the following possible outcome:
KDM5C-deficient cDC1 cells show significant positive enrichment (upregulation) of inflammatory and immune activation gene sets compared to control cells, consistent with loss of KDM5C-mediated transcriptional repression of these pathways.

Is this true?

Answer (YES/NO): YES